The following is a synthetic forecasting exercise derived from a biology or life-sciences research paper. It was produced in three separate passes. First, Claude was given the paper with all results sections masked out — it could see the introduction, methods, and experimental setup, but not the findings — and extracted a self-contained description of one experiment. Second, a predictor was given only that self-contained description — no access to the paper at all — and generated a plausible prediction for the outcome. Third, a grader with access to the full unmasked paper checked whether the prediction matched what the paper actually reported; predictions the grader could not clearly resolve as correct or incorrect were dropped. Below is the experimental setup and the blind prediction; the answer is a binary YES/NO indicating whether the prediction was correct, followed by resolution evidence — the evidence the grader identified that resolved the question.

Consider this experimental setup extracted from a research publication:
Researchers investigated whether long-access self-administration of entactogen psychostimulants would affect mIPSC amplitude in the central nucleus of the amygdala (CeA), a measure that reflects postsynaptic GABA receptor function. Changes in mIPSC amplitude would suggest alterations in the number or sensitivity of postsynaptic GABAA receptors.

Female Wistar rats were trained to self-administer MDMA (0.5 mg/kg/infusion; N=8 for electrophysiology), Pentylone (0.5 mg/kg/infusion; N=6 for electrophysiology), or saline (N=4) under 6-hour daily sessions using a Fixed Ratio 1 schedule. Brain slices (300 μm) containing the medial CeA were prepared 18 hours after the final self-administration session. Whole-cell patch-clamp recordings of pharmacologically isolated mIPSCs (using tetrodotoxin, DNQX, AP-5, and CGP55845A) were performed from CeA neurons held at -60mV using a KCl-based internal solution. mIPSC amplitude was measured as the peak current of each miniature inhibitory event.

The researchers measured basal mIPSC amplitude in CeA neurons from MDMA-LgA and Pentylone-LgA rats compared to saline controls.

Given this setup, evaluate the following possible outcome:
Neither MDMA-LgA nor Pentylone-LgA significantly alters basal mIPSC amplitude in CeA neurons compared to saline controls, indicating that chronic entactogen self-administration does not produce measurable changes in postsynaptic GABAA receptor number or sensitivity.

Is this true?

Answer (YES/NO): NO